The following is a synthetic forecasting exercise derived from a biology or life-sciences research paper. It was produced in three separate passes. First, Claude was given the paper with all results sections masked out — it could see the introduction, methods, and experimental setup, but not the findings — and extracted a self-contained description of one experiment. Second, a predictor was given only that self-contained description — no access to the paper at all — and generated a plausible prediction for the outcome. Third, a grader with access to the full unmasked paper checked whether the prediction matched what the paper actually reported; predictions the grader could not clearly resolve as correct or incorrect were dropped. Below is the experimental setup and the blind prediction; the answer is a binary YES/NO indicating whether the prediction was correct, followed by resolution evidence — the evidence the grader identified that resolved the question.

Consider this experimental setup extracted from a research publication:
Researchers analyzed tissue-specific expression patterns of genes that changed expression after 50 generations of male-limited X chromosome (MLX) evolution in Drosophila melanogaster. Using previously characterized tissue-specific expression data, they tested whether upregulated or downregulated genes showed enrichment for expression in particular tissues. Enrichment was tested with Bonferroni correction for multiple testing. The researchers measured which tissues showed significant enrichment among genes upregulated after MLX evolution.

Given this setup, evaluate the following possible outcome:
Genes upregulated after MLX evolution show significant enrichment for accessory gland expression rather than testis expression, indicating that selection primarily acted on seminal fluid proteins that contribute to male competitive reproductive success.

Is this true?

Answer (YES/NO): NO